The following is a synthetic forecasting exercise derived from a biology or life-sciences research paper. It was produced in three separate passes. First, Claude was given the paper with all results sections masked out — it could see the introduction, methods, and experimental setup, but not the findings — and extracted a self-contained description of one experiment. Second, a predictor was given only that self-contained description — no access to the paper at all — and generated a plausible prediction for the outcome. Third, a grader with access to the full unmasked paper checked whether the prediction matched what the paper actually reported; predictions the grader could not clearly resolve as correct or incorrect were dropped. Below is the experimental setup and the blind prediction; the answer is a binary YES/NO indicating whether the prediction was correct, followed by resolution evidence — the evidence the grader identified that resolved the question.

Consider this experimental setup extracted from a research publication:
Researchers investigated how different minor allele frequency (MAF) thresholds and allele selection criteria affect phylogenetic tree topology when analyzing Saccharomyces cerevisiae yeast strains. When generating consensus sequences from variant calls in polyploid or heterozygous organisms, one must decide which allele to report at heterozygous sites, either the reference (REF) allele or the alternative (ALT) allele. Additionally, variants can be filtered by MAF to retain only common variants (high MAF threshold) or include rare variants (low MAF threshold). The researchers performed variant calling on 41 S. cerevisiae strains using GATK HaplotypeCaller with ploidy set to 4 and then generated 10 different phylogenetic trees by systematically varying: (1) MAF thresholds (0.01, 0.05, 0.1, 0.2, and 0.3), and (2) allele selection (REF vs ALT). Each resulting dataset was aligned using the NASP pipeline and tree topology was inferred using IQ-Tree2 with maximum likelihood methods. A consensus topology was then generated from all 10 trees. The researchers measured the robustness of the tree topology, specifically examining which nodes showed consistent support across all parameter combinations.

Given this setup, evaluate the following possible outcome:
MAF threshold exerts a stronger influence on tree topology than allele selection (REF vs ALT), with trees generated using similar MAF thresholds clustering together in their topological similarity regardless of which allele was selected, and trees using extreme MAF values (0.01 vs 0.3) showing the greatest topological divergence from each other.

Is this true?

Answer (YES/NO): NO